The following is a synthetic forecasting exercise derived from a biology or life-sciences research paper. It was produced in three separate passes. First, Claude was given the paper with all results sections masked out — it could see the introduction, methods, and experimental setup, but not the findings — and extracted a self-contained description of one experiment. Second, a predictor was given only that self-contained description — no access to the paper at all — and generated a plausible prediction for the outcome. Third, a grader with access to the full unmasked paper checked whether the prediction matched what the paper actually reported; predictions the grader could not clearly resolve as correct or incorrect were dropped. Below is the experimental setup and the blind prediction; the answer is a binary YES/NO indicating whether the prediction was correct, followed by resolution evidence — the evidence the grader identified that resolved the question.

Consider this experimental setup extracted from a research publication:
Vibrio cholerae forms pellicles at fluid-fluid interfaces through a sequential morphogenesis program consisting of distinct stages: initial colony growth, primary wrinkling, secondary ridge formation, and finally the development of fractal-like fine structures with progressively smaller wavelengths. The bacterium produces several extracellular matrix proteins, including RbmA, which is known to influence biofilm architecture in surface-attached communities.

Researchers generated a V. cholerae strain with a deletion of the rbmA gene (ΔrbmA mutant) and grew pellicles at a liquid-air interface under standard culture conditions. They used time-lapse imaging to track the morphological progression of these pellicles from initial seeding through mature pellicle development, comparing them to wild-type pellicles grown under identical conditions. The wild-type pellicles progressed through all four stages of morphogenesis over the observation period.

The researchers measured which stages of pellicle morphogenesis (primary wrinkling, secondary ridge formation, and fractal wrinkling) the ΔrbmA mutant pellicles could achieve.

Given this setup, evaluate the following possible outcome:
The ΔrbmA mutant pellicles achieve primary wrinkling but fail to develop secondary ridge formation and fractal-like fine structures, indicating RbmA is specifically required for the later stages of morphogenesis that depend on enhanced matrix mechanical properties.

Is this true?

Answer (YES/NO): NO